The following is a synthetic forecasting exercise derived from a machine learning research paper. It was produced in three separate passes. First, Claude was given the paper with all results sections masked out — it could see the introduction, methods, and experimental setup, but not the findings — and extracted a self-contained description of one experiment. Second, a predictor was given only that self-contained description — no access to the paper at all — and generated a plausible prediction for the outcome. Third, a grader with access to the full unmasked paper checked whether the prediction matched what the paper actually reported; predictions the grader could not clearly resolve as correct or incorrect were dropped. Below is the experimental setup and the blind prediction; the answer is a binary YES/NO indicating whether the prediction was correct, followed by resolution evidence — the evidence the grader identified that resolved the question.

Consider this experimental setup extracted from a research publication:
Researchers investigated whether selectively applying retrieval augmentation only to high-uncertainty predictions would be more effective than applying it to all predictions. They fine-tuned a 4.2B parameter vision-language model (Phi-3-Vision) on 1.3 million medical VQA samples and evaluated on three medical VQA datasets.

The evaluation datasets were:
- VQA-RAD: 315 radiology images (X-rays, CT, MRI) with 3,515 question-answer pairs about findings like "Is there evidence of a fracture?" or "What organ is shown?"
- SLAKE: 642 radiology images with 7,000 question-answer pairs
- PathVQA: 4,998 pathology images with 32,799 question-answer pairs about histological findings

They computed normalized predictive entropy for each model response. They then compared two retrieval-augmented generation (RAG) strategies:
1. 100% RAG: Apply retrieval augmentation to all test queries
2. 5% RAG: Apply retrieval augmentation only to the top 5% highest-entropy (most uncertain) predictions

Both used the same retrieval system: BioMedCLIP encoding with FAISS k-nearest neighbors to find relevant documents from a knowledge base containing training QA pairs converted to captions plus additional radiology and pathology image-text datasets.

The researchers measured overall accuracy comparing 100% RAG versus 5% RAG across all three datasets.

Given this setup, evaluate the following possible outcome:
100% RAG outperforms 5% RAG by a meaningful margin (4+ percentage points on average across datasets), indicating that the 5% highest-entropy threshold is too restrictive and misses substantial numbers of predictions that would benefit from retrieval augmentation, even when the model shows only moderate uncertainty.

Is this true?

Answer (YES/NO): NO